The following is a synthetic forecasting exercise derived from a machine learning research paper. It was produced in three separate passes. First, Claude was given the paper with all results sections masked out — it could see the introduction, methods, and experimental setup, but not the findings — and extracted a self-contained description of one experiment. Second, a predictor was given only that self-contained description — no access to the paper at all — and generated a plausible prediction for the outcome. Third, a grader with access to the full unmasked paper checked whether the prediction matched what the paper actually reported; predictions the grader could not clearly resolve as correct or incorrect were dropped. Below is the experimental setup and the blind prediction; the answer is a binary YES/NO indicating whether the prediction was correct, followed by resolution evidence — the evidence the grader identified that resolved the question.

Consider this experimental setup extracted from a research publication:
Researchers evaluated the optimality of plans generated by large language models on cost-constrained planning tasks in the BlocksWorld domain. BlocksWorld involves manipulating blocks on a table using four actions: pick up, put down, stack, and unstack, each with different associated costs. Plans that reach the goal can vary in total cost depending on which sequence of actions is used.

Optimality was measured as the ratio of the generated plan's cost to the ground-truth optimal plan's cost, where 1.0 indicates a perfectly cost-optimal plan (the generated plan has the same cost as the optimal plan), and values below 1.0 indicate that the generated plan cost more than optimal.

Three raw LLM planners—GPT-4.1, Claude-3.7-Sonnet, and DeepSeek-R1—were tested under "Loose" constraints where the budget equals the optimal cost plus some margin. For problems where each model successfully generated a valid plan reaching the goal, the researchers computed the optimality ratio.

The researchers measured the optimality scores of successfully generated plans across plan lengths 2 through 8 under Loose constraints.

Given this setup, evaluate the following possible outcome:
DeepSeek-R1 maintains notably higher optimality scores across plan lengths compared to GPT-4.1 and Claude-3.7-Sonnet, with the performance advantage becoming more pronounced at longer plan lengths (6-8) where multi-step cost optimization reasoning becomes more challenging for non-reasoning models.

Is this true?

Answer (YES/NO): NO